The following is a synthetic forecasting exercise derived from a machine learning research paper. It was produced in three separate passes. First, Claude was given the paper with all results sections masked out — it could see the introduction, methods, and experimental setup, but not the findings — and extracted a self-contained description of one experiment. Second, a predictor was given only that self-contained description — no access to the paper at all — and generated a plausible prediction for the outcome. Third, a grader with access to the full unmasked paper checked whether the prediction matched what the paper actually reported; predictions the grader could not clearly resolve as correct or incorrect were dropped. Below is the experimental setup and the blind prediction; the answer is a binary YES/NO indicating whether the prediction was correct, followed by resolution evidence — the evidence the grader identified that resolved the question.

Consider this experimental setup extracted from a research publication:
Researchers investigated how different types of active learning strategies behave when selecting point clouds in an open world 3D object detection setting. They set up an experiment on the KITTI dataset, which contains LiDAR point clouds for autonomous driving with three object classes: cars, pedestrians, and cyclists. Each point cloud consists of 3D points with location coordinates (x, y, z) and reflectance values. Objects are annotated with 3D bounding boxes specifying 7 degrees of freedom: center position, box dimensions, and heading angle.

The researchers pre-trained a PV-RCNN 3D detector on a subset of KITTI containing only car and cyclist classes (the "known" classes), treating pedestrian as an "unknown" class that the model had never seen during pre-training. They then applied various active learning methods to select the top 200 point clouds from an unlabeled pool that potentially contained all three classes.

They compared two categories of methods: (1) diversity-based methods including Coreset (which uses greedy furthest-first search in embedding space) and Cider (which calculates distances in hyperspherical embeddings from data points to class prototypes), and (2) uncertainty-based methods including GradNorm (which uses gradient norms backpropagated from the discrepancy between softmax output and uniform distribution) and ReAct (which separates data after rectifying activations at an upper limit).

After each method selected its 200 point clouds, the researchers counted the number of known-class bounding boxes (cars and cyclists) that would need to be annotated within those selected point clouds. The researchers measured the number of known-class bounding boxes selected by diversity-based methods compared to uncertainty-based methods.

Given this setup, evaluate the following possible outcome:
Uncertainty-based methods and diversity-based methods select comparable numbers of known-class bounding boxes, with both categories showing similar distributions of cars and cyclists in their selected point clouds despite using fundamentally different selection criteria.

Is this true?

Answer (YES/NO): NO